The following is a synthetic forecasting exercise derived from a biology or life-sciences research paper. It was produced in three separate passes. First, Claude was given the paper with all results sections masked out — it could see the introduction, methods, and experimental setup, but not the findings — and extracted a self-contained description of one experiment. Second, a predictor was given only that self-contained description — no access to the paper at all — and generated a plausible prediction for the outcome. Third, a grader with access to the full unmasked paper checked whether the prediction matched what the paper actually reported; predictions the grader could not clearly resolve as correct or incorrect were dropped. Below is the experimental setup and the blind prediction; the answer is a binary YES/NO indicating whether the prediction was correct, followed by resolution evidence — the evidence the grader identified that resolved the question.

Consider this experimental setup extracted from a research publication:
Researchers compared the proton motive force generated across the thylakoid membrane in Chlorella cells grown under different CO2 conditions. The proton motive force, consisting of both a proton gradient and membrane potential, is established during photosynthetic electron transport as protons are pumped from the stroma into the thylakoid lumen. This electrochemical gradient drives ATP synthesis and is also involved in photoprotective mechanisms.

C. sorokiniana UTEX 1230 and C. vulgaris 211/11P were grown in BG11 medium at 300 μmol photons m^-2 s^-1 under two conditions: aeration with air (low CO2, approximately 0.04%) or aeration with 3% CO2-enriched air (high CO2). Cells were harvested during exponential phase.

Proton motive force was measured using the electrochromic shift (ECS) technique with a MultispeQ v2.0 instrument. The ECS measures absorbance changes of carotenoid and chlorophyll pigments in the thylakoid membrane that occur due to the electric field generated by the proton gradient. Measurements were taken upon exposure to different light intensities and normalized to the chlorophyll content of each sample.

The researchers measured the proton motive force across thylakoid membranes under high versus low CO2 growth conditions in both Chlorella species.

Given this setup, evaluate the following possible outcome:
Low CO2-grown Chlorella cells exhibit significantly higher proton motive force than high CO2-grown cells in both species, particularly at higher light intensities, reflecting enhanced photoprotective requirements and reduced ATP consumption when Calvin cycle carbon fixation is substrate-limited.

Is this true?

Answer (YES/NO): YES